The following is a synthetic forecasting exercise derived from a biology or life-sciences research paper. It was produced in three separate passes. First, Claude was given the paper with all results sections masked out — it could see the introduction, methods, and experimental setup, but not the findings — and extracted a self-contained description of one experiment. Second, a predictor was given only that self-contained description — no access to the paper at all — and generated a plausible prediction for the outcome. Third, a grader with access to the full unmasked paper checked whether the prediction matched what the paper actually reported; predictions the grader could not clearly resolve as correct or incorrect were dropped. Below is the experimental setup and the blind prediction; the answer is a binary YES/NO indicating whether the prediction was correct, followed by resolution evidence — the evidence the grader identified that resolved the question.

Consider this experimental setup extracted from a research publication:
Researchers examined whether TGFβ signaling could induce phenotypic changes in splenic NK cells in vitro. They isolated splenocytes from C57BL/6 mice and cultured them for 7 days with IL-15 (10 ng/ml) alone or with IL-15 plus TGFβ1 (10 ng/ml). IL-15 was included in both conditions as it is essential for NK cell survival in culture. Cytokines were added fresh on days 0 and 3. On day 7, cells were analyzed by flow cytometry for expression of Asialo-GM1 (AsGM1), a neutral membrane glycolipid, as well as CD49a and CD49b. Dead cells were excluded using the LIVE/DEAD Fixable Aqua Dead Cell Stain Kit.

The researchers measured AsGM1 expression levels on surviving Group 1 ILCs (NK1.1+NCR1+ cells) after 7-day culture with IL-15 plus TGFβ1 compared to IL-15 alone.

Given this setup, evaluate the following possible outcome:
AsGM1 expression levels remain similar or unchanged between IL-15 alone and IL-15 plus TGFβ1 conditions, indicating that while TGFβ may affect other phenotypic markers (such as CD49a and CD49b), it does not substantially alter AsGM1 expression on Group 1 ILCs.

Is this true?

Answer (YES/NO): YES